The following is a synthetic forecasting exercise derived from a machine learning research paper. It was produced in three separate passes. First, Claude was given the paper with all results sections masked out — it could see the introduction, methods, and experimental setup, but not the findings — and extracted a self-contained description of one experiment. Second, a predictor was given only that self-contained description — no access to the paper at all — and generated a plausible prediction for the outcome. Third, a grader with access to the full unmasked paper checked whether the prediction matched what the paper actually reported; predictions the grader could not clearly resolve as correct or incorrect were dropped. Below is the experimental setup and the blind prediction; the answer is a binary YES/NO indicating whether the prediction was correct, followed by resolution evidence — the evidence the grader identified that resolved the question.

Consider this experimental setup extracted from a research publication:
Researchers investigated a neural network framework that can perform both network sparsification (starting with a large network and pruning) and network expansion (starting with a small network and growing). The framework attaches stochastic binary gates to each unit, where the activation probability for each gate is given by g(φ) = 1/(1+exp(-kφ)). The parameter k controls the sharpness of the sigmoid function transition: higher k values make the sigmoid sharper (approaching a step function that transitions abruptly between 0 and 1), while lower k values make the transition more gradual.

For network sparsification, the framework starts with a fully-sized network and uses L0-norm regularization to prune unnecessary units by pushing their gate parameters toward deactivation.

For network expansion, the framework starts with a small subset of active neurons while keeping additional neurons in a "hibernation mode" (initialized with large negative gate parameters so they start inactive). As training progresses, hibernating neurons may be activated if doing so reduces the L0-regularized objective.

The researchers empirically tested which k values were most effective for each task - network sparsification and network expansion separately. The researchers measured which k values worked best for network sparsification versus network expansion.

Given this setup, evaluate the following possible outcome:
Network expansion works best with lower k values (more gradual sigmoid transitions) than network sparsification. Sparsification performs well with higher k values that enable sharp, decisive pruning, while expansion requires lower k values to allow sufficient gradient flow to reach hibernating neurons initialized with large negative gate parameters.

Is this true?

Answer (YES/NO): YES